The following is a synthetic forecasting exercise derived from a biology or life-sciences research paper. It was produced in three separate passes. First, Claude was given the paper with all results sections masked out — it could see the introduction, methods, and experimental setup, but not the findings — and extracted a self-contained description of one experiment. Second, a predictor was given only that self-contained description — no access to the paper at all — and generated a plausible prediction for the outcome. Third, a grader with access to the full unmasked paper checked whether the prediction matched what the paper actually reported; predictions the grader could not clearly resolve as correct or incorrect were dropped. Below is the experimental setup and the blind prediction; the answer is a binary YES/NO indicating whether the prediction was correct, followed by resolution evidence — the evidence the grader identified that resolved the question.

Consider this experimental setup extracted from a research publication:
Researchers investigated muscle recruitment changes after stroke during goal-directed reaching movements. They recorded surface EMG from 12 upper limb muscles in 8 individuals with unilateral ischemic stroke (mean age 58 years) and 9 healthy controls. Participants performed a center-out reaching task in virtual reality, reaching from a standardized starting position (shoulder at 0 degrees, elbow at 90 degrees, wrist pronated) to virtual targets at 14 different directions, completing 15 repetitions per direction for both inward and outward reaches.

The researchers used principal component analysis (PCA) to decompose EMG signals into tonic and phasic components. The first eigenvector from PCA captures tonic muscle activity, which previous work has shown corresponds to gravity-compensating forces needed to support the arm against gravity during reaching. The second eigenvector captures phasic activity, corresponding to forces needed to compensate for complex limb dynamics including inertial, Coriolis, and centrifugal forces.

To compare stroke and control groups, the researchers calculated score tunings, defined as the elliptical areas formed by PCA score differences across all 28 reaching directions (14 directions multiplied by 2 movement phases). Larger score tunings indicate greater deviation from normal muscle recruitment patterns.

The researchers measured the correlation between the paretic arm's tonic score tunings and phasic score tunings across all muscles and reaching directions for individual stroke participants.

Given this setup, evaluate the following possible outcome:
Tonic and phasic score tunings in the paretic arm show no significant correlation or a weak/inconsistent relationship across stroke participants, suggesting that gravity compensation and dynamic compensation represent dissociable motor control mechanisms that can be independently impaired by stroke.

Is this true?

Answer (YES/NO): YES